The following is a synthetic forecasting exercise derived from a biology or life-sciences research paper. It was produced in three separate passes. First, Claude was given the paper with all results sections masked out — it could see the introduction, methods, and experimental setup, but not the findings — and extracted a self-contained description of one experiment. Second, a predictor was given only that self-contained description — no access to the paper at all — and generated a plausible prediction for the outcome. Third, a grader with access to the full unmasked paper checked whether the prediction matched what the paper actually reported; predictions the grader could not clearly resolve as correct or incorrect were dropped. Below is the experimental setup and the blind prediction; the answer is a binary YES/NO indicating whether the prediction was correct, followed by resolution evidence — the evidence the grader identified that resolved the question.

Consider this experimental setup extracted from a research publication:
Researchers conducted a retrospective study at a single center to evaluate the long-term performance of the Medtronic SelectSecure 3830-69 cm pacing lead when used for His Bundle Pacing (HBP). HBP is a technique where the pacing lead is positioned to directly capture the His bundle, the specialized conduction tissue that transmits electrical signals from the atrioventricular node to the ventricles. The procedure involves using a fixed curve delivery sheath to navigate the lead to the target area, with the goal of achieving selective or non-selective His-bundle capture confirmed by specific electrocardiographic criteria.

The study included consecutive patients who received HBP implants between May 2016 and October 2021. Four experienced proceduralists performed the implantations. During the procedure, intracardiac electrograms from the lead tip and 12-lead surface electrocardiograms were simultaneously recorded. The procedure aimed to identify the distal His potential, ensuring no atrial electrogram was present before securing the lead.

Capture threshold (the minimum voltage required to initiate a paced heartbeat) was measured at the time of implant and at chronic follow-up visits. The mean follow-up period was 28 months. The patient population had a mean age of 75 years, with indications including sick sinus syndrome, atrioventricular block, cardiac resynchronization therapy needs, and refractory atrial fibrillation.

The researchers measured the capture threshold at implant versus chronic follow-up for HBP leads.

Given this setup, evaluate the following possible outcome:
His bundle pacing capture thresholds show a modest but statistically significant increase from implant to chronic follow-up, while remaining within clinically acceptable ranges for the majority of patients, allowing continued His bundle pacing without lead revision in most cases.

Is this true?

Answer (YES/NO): YES